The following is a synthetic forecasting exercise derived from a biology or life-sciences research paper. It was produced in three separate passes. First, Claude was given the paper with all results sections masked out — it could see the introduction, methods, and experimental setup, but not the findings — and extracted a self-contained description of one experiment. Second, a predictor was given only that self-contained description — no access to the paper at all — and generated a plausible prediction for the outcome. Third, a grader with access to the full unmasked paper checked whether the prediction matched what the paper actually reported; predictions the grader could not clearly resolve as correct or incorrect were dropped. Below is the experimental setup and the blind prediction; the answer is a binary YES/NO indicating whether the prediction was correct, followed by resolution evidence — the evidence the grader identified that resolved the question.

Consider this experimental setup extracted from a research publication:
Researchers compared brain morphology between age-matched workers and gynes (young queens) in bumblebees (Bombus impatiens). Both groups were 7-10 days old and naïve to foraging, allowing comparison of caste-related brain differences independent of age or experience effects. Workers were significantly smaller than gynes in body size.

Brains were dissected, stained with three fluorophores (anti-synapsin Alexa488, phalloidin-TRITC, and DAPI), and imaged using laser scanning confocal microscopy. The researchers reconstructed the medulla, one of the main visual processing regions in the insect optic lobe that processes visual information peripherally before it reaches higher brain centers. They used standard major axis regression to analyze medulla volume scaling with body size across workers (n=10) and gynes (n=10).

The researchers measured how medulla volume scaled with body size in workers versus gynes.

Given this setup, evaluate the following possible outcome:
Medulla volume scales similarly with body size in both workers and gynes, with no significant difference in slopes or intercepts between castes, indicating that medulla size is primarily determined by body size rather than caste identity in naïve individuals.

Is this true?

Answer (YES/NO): NO